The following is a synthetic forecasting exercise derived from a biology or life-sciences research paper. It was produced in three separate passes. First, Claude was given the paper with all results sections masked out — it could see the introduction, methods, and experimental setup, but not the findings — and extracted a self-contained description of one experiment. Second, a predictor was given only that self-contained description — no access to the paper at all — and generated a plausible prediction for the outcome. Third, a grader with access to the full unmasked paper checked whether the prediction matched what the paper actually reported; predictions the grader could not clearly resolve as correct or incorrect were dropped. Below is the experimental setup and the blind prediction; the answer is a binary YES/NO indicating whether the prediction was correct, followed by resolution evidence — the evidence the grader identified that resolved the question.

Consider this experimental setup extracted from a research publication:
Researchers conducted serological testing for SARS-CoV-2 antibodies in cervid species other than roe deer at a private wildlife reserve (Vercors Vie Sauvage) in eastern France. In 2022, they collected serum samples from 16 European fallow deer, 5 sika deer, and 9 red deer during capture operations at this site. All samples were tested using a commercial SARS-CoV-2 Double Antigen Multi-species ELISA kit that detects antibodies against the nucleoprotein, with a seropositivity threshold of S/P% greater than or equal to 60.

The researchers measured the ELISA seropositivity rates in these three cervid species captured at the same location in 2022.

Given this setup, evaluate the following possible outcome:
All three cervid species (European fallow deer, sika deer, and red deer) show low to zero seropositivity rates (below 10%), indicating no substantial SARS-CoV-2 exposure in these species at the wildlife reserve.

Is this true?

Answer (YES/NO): NO